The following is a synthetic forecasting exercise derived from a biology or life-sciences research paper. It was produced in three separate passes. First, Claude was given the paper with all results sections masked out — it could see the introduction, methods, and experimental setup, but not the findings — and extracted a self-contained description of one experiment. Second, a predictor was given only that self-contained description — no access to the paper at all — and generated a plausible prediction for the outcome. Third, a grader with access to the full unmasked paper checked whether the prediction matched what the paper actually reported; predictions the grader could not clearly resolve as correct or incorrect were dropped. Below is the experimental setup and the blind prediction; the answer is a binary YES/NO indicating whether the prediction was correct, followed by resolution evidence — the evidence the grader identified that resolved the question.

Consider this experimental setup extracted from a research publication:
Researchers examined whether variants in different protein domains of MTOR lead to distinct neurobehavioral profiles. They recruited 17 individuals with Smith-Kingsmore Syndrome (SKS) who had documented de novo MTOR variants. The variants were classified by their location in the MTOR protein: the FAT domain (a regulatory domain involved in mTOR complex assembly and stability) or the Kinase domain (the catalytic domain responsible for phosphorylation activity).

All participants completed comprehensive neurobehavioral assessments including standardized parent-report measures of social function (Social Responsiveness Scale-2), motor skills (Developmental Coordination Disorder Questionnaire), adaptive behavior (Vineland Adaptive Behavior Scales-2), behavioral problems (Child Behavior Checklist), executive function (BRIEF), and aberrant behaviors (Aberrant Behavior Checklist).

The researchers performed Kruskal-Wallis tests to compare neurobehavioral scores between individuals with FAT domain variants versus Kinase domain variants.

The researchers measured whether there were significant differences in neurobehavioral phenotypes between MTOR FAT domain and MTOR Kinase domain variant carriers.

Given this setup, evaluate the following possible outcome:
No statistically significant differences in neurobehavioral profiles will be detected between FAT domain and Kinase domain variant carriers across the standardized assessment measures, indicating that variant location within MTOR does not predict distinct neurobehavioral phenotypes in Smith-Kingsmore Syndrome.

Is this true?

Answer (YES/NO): YES